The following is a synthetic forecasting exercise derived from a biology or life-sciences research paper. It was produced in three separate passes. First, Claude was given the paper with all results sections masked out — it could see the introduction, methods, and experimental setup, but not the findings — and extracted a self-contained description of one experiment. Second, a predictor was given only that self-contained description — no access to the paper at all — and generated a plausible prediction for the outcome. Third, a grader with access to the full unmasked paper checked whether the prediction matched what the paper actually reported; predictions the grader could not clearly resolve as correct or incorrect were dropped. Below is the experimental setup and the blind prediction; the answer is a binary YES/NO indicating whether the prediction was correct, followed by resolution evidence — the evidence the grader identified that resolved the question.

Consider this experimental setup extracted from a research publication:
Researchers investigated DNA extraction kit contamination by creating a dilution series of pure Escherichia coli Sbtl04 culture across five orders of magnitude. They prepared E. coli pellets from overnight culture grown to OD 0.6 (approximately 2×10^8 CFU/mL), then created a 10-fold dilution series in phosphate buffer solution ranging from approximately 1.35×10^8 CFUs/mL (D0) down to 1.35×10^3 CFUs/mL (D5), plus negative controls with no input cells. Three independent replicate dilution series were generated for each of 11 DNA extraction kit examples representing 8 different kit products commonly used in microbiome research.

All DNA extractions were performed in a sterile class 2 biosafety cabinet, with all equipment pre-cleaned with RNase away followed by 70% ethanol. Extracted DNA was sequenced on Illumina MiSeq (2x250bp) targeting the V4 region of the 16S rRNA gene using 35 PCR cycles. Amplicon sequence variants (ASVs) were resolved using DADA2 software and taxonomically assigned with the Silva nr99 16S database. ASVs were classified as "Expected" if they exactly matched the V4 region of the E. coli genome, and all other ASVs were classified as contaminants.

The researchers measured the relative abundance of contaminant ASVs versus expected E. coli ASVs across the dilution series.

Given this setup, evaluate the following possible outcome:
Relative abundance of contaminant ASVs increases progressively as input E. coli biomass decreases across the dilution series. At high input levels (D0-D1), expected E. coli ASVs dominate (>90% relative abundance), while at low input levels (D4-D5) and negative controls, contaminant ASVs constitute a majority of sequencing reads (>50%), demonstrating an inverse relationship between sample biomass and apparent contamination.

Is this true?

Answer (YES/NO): NO